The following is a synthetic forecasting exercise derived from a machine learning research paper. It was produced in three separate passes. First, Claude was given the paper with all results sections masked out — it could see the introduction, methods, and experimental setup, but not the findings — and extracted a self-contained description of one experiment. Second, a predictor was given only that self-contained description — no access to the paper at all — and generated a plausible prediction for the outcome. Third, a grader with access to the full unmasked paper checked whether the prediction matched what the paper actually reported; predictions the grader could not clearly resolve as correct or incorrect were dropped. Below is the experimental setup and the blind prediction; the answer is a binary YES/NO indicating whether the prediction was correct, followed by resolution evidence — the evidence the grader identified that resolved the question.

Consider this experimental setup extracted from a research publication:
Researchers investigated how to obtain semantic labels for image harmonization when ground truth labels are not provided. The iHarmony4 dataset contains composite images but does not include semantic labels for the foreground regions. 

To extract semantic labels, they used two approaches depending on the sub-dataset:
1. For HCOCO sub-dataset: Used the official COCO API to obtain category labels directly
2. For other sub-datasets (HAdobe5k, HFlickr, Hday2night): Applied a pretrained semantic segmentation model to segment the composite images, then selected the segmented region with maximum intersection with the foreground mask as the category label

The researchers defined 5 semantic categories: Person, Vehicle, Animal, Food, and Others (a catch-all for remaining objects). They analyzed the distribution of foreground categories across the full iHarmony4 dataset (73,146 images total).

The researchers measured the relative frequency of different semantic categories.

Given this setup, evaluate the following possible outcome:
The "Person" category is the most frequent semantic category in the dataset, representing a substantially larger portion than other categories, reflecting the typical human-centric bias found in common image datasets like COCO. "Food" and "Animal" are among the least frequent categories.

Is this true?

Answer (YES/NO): NO